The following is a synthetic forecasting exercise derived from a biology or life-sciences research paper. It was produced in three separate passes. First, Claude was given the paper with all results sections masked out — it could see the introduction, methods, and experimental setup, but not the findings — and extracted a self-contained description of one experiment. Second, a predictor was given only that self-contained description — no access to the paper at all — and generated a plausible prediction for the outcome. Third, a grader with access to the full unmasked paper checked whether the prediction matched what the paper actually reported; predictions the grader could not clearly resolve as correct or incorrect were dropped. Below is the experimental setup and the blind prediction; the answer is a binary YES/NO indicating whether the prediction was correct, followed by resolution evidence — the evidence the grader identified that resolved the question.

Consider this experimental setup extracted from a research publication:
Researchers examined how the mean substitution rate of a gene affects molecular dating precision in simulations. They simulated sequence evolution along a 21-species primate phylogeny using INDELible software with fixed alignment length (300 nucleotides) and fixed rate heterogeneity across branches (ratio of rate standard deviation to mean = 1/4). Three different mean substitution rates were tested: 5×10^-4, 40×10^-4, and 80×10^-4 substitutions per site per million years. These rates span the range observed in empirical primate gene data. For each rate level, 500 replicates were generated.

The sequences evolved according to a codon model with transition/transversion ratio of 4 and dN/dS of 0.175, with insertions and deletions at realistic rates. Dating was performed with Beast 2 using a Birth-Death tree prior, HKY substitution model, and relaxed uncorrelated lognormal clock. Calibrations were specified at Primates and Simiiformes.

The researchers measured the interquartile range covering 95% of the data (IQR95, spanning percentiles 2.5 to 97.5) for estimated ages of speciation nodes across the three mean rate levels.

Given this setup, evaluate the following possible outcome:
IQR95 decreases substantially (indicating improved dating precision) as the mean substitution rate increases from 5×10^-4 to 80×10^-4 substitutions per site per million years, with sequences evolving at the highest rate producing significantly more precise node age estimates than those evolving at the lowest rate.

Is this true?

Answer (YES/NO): YES